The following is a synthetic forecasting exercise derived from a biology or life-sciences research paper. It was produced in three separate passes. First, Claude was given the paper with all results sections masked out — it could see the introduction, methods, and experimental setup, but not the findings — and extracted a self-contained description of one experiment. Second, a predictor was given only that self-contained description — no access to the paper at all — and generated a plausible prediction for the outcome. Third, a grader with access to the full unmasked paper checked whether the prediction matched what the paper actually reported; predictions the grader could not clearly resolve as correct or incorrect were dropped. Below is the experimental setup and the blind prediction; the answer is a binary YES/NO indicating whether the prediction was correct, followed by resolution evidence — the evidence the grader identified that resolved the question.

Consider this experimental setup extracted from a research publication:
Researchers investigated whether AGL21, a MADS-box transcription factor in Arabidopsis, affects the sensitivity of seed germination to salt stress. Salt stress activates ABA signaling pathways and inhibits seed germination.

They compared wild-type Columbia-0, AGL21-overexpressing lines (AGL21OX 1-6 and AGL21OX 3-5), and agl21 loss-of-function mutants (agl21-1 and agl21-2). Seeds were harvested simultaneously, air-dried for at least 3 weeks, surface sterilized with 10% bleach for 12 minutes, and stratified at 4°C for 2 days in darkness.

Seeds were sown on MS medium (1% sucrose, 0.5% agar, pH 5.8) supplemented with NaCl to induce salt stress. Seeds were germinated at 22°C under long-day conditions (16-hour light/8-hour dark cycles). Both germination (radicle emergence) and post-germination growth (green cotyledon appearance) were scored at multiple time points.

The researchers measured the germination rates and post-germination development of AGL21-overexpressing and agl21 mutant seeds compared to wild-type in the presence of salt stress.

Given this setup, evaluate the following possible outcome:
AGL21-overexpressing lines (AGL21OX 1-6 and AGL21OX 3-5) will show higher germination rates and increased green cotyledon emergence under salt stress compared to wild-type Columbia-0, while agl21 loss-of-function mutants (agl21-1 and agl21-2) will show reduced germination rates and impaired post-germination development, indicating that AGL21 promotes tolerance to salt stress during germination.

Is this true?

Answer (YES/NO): NO